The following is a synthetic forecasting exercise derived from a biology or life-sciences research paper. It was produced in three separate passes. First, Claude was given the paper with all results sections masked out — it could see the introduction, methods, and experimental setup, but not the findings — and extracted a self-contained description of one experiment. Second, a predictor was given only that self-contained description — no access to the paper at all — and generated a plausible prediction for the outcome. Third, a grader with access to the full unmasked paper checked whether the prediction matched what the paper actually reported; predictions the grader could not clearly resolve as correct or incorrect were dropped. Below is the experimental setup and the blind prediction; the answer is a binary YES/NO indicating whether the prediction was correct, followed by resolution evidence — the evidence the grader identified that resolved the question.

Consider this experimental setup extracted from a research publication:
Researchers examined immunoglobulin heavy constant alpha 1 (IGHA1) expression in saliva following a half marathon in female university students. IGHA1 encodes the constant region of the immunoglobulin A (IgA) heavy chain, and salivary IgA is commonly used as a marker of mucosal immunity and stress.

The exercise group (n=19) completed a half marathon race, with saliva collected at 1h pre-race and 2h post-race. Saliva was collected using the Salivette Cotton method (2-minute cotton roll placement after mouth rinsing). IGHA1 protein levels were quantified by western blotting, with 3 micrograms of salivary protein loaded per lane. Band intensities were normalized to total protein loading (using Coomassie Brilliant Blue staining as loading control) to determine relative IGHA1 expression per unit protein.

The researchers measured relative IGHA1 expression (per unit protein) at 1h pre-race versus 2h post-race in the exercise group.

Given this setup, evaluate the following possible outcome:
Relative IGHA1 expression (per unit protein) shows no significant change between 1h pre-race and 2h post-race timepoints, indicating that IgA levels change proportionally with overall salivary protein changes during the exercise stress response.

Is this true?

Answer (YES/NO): NO